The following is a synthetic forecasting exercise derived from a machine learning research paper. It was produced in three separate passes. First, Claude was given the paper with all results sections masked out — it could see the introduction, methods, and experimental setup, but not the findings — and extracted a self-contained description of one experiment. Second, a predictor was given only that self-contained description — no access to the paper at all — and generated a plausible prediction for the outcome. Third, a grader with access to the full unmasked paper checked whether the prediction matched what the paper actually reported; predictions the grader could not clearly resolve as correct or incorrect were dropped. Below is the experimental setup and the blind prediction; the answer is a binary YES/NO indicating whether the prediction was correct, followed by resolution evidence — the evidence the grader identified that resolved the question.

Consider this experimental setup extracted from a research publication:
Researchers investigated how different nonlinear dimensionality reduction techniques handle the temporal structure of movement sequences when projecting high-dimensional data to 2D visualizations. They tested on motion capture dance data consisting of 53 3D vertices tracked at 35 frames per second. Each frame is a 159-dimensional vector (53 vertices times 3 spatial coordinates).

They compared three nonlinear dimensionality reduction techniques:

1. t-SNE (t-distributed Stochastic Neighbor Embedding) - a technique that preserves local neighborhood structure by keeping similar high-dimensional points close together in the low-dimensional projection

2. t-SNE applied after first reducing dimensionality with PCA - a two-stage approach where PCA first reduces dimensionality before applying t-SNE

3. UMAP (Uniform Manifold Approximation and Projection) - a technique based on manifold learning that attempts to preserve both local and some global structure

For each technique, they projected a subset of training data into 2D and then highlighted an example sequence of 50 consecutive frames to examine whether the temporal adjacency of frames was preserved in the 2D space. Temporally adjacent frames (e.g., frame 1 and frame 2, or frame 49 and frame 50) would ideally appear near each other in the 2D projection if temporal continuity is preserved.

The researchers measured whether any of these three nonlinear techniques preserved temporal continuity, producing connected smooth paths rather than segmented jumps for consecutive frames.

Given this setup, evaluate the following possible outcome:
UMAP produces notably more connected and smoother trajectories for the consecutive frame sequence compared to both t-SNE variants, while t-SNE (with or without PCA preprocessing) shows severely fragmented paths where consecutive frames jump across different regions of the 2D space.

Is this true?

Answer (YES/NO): NO